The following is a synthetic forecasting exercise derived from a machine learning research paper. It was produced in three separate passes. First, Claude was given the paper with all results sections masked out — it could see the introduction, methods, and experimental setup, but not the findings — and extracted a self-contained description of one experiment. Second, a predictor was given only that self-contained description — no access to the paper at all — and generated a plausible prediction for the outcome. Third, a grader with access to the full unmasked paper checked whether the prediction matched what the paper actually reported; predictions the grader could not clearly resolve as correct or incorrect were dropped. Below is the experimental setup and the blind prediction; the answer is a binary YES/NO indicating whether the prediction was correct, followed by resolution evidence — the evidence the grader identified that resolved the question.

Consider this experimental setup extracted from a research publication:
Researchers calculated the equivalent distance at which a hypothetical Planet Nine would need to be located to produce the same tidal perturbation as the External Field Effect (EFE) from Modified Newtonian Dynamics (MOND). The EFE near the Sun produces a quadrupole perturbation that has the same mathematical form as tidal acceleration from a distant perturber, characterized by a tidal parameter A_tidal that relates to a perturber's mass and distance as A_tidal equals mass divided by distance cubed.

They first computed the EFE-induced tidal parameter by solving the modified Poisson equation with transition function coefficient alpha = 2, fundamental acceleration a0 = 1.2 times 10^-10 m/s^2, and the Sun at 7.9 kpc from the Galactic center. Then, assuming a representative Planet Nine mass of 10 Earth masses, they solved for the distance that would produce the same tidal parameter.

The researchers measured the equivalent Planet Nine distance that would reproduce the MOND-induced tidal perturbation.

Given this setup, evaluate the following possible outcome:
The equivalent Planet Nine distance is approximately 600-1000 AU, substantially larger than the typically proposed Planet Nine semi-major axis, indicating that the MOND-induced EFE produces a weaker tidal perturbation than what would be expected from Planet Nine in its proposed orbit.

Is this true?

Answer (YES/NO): NO